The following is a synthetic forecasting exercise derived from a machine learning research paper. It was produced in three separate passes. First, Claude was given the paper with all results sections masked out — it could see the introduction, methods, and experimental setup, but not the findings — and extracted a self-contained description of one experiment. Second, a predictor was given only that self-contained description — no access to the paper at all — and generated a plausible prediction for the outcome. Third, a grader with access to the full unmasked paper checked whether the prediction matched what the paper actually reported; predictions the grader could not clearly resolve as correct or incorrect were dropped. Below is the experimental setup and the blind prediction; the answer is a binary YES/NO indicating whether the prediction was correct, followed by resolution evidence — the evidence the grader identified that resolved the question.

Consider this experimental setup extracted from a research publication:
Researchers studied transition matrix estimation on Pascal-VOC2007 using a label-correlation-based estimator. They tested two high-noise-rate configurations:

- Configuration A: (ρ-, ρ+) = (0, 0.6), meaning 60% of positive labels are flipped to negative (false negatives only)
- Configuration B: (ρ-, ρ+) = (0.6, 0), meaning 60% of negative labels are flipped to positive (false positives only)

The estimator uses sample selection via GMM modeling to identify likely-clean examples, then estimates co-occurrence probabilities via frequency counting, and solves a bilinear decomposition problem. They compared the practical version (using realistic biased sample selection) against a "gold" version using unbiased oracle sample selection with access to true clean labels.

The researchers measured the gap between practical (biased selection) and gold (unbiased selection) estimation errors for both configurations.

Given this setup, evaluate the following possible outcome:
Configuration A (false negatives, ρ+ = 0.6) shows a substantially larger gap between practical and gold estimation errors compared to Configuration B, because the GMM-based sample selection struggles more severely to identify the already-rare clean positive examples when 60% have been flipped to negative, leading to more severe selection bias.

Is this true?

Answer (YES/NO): YES